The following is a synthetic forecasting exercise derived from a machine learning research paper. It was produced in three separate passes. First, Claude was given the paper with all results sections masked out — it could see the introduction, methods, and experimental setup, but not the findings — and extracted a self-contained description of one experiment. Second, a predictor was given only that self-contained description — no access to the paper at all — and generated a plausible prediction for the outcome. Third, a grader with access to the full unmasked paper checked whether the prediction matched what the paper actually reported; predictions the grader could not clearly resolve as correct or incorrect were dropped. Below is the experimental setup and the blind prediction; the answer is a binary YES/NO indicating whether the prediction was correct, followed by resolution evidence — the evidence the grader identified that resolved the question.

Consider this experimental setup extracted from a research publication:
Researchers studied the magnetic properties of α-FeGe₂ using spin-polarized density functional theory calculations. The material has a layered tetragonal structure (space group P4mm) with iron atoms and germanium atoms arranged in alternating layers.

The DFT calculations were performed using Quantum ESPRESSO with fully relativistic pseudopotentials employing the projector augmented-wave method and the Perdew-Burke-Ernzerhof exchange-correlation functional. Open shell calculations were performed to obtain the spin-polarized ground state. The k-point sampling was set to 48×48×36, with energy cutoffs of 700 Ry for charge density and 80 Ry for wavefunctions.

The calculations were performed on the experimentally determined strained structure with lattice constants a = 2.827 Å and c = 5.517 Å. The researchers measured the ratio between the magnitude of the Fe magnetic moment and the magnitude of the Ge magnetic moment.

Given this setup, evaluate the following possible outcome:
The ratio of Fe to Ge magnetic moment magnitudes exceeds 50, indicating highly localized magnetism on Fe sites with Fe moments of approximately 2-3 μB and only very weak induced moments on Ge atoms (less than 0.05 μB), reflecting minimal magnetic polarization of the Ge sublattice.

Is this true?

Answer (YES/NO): NO